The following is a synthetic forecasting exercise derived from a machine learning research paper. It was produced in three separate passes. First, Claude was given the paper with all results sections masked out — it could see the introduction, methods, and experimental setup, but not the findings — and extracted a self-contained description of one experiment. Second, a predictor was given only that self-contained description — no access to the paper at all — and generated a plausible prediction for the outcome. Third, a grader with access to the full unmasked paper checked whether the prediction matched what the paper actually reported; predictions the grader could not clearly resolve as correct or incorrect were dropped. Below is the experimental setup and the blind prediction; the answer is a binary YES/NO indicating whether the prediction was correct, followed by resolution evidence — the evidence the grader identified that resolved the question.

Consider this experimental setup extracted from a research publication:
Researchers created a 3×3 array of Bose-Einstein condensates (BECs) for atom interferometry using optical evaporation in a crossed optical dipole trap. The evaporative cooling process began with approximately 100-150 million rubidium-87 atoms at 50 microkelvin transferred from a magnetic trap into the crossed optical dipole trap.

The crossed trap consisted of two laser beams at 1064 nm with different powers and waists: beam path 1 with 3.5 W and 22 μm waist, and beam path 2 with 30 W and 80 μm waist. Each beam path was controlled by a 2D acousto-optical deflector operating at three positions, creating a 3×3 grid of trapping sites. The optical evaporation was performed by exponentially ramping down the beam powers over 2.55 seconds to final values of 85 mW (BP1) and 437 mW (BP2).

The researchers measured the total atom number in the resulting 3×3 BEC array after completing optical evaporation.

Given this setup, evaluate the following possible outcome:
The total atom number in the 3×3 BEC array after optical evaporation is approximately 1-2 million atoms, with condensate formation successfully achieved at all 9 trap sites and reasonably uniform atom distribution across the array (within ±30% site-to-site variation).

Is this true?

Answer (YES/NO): NO